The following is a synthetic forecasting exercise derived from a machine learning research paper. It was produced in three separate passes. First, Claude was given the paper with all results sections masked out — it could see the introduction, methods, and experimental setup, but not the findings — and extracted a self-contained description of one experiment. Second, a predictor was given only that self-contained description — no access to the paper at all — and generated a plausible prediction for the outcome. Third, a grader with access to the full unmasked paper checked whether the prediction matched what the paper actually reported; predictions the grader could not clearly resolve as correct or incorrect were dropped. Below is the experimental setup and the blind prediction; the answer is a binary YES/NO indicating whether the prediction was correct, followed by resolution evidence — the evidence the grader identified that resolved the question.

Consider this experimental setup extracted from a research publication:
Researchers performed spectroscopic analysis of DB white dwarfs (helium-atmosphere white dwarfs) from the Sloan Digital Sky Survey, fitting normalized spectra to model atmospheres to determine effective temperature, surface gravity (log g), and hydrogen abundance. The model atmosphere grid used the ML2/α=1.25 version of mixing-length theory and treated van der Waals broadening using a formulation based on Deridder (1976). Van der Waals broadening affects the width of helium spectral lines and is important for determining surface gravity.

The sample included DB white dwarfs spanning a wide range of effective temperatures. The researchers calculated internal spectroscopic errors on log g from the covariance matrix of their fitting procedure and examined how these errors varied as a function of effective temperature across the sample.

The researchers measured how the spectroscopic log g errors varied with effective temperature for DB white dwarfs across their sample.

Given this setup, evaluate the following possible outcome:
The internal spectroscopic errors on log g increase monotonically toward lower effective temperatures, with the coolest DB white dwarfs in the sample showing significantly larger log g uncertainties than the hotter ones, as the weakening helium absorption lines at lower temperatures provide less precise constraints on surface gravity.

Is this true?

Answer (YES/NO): NO